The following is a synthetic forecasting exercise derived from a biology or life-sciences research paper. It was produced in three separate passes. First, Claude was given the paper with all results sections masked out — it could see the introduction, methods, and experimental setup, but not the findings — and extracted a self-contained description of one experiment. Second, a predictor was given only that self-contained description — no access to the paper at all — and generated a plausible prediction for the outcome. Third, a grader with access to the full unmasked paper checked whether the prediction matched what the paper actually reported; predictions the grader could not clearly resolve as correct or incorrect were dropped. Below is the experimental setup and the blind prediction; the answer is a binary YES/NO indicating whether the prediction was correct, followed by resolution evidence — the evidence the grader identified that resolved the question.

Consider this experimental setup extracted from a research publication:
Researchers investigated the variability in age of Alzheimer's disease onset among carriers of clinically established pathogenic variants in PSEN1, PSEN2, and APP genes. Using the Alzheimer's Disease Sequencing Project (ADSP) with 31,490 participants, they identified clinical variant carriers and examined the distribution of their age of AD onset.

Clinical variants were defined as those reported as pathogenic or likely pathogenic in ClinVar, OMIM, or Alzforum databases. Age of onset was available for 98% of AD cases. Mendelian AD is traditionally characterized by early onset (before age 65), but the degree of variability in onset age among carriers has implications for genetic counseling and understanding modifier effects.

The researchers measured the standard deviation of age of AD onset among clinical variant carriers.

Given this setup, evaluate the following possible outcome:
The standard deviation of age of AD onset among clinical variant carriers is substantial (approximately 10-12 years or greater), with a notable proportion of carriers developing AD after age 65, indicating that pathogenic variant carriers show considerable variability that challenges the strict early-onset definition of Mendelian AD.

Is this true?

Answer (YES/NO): YES